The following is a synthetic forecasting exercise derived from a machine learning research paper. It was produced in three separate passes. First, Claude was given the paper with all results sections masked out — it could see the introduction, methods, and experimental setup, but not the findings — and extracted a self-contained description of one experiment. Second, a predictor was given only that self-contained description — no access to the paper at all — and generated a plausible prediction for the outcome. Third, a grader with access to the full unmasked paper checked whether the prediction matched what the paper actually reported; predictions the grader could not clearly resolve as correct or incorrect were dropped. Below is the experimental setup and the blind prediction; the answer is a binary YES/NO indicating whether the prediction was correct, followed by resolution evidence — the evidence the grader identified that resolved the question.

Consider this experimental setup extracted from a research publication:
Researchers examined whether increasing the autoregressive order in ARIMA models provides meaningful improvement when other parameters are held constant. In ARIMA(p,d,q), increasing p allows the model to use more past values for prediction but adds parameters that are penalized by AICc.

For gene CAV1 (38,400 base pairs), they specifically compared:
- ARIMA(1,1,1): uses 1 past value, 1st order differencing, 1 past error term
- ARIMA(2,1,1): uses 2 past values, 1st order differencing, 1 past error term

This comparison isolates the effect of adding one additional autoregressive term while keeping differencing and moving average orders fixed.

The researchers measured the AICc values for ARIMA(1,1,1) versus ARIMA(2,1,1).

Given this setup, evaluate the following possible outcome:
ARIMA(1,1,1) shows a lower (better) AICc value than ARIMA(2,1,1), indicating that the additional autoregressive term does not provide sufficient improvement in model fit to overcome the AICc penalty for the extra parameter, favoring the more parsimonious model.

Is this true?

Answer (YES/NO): NO